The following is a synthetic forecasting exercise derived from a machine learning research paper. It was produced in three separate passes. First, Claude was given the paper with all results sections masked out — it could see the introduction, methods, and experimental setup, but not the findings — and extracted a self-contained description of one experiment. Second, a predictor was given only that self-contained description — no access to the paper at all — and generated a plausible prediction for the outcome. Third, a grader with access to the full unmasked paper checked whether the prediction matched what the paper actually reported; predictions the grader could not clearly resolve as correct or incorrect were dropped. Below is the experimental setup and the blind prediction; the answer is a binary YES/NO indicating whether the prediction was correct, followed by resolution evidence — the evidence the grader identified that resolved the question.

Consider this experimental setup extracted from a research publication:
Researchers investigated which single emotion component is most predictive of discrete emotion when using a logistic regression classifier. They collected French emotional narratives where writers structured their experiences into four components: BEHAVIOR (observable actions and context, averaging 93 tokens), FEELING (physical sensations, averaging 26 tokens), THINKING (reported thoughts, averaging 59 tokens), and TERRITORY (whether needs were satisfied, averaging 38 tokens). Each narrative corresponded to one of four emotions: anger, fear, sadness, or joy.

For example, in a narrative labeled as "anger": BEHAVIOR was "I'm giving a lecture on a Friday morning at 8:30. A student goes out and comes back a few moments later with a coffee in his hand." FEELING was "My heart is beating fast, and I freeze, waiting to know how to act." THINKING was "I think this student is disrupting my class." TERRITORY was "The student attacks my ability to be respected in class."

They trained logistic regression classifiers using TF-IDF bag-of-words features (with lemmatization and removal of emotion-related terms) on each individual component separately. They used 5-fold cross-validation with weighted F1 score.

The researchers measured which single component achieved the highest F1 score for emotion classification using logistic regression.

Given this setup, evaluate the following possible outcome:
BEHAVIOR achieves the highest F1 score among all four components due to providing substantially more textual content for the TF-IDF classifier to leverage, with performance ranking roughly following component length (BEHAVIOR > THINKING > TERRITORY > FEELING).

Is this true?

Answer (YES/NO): NO